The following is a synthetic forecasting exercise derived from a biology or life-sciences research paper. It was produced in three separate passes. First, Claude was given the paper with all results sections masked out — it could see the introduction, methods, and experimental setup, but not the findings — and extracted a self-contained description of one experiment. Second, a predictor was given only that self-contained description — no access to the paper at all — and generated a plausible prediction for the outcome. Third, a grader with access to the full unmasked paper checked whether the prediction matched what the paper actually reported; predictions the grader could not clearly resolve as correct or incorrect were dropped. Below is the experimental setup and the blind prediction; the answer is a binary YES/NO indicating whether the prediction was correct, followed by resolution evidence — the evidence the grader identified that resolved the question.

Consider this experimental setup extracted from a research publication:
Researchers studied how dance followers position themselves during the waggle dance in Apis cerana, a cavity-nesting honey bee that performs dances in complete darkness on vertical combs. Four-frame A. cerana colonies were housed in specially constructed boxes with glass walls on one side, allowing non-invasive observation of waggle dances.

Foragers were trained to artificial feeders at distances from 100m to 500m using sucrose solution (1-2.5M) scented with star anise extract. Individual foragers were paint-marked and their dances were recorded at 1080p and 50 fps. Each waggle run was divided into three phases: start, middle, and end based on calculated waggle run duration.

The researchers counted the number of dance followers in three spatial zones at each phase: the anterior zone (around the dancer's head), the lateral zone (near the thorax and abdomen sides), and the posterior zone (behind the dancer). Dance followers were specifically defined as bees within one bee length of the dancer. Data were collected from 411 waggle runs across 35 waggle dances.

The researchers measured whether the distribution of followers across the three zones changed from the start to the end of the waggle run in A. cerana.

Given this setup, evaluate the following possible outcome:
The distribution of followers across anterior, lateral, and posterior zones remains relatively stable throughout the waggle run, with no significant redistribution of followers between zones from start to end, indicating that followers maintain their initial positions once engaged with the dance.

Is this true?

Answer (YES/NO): NO